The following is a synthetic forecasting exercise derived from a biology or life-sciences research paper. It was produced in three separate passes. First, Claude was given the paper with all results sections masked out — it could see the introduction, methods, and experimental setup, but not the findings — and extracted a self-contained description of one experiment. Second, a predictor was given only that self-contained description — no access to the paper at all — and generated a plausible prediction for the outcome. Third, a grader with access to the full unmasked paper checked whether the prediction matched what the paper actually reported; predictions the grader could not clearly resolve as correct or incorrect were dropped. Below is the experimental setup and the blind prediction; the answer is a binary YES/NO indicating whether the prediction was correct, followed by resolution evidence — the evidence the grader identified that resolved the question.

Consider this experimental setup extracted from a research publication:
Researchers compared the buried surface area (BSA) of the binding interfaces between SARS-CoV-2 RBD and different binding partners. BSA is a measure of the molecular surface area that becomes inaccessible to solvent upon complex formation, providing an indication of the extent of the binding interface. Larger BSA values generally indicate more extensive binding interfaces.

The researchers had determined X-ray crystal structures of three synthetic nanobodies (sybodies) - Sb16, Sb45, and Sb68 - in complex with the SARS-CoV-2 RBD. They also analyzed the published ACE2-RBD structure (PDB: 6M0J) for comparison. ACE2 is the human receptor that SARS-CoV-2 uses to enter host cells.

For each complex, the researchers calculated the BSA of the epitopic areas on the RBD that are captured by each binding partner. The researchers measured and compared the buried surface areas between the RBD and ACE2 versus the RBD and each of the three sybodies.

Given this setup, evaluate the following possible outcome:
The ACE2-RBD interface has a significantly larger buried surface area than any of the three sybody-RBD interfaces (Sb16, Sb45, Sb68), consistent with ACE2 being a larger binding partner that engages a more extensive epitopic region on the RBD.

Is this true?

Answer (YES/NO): NO